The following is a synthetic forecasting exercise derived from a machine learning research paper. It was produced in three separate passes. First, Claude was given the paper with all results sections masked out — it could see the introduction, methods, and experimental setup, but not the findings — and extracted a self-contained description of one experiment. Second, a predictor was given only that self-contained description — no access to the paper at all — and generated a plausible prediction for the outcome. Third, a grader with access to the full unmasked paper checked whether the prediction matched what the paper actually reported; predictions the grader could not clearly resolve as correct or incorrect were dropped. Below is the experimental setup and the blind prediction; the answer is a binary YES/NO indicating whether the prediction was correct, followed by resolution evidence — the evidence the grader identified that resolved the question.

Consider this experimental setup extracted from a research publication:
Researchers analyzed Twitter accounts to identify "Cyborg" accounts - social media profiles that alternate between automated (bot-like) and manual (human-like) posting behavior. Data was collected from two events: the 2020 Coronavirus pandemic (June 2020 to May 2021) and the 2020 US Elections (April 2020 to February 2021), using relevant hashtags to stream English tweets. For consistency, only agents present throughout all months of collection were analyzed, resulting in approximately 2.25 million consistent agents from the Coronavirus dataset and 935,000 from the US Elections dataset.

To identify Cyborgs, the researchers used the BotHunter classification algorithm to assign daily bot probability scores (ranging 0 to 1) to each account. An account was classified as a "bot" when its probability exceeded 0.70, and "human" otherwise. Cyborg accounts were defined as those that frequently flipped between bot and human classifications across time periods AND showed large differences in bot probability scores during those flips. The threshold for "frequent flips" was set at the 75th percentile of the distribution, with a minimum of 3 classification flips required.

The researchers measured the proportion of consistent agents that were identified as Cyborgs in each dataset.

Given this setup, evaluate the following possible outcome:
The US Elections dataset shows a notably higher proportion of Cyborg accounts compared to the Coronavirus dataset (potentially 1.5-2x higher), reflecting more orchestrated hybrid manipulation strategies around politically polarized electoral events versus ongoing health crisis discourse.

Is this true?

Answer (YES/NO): NO